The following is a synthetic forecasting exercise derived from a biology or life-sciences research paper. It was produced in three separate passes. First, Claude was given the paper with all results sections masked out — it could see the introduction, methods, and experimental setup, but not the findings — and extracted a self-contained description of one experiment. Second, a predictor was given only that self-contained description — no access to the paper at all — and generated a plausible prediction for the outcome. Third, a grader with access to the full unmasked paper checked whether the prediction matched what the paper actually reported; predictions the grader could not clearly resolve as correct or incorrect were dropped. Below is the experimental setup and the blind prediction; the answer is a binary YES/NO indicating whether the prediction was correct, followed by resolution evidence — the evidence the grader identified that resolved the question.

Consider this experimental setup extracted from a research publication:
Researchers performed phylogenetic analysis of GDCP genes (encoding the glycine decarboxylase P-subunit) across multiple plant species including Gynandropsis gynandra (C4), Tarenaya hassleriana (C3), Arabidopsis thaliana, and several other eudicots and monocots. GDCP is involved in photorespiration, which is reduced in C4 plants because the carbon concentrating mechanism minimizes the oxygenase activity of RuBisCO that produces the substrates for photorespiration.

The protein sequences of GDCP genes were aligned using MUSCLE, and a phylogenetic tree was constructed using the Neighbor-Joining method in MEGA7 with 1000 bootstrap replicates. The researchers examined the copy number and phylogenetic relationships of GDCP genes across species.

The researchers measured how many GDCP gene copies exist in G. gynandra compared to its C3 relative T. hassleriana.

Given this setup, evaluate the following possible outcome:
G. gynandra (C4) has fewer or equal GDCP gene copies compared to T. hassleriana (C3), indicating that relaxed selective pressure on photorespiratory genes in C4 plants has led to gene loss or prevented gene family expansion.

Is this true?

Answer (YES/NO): NO